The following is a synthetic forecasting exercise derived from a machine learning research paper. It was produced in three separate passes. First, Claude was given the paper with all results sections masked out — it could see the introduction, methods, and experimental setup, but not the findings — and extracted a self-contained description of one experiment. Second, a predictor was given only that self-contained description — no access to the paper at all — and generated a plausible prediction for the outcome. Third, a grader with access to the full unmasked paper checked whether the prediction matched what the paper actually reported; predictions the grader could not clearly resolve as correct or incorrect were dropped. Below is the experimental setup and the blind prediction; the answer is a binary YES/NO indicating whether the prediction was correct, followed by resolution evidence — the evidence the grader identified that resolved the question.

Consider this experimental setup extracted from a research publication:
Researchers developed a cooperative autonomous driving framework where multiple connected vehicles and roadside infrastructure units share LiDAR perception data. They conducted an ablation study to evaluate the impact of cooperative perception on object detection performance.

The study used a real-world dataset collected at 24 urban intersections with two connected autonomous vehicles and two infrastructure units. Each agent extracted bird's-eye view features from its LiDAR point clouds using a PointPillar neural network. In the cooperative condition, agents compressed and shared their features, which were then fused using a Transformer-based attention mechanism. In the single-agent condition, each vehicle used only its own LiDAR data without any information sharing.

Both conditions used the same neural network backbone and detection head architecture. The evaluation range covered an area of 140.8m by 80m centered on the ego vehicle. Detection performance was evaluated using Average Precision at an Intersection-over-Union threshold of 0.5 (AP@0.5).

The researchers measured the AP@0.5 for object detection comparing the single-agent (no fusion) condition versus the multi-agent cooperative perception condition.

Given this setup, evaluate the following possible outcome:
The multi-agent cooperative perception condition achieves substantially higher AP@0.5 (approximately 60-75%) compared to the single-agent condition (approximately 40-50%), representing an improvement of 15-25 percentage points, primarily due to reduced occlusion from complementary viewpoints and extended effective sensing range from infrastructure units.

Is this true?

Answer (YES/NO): NO